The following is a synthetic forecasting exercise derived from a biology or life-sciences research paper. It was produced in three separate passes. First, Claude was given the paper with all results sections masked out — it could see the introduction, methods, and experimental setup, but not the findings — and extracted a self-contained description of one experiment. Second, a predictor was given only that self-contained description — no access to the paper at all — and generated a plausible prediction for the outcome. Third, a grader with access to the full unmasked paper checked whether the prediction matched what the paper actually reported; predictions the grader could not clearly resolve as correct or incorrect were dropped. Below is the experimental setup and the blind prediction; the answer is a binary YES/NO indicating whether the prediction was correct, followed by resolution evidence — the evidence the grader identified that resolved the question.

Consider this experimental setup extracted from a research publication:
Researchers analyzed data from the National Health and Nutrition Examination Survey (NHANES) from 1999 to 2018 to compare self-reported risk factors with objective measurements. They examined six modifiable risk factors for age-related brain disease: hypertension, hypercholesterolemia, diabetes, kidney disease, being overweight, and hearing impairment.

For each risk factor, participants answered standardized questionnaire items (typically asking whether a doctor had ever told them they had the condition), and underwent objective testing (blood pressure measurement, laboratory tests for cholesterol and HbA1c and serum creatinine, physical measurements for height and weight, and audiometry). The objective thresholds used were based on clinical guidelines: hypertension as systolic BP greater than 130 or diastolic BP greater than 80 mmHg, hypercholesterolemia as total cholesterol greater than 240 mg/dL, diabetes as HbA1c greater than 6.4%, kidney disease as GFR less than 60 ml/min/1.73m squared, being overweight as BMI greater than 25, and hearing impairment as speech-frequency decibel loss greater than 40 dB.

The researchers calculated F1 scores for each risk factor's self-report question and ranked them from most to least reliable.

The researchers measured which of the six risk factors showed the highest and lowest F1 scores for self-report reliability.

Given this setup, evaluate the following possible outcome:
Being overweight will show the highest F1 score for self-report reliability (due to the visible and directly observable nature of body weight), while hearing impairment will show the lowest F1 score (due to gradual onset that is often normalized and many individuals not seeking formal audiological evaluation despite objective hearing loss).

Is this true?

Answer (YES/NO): NO